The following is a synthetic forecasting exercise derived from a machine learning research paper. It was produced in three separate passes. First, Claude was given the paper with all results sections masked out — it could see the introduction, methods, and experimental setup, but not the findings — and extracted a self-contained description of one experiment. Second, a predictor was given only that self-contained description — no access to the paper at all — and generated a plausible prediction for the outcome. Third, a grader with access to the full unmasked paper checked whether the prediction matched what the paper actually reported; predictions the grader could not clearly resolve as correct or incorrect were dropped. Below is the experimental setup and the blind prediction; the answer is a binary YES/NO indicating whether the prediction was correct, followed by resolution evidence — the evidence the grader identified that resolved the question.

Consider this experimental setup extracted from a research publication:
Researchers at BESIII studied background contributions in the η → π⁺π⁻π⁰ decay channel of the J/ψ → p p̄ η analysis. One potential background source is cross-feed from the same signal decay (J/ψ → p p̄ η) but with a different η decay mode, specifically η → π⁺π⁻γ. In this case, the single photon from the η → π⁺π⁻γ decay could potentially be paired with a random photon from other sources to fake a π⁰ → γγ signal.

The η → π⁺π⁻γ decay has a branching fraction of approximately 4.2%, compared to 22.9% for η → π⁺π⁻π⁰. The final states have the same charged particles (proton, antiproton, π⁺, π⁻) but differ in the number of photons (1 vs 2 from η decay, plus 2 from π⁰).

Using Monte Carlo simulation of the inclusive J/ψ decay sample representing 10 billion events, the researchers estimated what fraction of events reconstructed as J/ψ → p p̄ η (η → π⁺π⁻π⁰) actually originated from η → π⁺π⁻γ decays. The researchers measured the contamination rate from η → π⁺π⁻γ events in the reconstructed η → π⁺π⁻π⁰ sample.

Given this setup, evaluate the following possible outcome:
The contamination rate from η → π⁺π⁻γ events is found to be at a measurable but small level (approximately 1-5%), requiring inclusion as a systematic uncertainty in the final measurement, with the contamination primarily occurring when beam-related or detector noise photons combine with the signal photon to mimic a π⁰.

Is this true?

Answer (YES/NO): NO